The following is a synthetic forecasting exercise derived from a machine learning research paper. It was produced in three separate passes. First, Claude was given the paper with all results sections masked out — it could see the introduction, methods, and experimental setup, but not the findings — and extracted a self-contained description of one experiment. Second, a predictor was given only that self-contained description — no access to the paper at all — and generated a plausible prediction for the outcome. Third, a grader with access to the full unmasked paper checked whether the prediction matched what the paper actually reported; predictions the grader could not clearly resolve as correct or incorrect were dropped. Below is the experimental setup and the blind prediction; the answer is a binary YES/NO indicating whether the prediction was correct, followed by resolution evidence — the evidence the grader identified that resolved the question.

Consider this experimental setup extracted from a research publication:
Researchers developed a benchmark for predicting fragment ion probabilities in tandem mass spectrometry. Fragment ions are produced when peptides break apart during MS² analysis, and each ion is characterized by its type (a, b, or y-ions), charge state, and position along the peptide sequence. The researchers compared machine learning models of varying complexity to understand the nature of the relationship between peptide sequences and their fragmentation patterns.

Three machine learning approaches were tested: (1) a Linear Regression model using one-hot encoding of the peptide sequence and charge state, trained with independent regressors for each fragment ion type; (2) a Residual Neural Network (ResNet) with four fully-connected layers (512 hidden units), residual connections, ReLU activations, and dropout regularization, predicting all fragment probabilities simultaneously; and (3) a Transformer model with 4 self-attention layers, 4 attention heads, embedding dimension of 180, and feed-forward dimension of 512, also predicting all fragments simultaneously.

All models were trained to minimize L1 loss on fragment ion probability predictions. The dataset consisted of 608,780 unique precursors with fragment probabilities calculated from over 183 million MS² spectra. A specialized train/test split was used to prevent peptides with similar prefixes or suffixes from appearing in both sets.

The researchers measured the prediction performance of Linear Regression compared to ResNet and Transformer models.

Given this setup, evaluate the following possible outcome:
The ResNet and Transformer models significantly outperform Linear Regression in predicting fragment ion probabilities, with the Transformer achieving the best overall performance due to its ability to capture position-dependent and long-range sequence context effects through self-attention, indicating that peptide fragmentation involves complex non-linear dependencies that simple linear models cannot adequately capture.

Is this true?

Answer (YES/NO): YES